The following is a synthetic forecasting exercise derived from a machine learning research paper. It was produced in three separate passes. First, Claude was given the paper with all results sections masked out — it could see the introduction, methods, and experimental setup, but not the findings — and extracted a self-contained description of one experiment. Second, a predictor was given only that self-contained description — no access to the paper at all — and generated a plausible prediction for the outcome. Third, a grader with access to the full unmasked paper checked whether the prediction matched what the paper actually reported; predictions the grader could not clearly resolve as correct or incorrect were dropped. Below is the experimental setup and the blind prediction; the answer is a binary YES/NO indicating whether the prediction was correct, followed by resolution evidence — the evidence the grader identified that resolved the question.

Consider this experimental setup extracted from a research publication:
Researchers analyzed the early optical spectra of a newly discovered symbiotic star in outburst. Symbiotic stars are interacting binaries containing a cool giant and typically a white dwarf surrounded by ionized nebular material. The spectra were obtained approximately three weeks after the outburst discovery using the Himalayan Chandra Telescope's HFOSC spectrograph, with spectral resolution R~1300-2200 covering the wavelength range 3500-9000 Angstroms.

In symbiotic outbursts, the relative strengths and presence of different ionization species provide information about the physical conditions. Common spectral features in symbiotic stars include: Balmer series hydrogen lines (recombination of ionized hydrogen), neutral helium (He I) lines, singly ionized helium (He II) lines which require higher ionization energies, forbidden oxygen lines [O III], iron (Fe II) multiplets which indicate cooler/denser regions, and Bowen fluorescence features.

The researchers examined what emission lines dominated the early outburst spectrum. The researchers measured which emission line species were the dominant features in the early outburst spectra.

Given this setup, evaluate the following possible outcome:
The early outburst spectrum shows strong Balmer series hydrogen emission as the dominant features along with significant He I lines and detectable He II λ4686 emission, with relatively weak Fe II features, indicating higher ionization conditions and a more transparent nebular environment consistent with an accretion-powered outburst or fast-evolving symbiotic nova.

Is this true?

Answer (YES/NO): YES